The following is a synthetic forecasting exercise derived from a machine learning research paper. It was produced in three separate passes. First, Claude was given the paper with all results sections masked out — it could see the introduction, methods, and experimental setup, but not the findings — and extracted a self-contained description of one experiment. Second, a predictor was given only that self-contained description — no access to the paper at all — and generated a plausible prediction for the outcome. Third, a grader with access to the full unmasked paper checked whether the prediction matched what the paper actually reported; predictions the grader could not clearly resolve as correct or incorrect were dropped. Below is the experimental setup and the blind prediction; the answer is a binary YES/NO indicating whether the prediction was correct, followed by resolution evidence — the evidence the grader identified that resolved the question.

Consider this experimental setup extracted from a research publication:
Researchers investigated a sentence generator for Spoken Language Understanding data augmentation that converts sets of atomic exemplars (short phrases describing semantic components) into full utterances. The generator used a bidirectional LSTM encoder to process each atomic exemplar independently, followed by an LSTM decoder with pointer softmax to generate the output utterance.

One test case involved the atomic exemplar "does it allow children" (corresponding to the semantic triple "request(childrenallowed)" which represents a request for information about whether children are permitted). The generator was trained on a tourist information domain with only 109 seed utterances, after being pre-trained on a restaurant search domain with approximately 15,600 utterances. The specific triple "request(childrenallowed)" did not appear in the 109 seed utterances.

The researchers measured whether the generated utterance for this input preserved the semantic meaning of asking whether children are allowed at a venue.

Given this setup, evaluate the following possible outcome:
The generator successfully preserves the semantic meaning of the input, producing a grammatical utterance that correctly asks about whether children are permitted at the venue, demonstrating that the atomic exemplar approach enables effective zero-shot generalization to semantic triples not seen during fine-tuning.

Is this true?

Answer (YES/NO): NO